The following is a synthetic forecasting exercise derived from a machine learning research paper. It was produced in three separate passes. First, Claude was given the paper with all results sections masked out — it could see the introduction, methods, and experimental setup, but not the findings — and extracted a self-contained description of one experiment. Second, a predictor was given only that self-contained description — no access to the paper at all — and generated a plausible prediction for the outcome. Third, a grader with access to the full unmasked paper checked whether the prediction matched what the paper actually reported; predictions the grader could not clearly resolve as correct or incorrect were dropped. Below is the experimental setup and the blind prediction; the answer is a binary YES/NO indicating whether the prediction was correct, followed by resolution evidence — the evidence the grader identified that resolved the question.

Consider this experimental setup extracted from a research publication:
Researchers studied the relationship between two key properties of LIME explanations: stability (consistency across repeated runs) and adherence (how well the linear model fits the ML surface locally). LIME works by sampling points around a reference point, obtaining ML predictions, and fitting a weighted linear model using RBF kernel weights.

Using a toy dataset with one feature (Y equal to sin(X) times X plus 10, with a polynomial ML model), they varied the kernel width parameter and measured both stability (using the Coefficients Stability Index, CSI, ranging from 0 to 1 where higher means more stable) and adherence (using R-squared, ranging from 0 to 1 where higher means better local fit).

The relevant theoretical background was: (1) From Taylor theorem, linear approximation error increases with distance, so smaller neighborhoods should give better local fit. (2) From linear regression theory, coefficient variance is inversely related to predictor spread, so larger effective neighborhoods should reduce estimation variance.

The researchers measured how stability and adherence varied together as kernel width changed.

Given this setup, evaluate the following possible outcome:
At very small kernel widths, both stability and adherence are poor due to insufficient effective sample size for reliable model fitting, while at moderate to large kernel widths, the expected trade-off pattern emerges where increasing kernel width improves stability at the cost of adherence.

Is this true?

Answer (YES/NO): NO